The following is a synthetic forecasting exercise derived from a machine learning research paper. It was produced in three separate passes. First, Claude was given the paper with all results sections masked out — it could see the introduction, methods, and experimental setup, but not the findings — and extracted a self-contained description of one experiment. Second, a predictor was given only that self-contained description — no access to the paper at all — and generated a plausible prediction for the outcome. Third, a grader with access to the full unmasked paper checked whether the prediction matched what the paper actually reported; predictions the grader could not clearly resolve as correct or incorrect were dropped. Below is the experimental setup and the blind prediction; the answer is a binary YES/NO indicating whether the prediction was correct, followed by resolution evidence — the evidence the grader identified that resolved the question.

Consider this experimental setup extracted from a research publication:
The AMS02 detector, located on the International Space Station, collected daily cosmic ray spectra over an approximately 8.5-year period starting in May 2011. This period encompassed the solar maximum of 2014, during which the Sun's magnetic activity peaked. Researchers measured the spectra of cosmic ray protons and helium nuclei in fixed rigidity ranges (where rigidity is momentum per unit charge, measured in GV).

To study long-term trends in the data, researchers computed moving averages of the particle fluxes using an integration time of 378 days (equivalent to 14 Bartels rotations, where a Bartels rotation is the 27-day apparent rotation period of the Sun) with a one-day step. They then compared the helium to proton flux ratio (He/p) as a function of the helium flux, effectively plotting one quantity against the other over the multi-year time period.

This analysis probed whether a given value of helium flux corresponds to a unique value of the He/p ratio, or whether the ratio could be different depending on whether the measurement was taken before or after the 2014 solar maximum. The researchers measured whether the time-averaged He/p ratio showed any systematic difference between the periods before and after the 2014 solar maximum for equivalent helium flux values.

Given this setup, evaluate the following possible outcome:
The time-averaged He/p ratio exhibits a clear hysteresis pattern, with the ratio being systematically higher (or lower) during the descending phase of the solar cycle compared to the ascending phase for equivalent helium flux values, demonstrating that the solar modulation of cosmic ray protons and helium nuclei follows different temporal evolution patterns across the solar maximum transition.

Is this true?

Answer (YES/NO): YES